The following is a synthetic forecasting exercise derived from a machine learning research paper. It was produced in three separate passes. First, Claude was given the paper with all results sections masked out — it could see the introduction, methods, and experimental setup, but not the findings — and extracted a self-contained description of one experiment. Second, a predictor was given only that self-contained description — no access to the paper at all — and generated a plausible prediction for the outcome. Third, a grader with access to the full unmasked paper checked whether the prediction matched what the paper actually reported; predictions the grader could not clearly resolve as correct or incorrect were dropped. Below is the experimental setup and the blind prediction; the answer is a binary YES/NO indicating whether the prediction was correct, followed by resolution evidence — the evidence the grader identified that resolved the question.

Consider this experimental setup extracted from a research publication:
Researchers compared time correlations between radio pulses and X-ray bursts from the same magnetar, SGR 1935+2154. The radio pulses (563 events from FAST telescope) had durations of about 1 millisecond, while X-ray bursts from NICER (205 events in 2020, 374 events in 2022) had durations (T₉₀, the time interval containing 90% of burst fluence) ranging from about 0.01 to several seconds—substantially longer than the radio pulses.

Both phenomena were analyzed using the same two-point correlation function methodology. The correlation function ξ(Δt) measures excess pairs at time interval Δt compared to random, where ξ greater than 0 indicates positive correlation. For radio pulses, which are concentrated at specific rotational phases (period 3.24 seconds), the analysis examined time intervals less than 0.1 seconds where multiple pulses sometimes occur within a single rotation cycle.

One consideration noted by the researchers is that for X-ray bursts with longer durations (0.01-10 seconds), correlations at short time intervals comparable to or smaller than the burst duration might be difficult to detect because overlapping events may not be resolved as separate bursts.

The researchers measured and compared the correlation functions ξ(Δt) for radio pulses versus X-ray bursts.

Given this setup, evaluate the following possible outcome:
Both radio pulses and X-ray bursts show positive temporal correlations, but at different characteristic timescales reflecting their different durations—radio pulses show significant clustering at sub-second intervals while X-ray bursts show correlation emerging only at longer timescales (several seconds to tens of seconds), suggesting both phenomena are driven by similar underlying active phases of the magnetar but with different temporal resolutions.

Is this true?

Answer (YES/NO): NO